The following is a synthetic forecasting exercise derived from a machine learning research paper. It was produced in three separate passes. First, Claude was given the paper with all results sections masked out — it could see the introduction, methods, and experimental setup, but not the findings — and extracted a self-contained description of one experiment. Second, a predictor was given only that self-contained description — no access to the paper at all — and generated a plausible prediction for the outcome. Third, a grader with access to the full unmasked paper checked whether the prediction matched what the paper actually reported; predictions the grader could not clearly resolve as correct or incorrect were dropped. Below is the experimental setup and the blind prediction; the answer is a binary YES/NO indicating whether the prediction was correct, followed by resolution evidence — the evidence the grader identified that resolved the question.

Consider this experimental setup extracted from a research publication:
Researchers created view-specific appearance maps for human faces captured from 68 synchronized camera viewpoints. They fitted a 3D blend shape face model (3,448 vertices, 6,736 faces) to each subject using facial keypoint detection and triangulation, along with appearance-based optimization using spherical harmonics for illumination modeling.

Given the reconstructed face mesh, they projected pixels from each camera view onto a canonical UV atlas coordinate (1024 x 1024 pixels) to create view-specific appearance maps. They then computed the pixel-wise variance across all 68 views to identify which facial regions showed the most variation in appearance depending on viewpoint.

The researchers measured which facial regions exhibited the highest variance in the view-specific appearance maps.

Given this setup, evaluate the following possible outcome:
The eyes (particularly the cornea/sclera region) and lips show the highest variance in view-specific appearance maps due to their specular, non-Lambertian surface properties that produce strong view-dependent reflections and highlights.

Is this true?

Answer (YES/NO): NO